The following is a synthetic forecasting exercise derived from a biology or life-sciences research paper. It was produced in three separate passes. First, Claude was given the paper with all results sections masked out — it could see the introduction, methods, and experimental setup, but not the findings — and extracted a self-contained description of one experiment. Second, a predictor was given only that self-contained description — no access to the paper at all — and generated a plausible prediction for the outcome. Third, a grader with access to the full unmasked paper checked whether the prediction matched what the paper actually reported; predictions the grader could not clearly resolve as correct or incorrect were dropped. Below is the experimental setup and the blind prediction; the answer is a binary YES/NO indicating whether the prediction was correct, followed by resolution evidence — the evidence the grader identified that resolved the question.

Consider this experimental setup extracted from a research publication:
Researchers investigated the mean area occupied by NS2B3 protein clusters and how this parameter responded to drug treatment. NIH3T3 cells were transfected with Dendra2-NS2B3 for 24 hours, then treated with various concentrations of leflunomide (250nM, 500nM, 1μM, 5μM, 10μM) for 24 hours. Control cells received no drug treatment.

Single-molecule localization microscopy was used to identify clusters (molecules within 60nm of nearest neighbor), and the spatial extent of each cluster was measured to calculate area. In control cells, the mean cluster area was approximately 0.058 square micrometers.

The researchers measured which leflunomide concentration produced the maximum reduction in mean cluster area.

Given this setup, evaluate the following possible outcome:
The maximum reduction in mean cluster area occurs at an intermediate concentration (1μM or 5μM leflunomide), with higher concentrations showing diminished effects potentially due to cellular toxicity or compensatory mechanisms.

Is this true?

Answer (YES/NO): NO